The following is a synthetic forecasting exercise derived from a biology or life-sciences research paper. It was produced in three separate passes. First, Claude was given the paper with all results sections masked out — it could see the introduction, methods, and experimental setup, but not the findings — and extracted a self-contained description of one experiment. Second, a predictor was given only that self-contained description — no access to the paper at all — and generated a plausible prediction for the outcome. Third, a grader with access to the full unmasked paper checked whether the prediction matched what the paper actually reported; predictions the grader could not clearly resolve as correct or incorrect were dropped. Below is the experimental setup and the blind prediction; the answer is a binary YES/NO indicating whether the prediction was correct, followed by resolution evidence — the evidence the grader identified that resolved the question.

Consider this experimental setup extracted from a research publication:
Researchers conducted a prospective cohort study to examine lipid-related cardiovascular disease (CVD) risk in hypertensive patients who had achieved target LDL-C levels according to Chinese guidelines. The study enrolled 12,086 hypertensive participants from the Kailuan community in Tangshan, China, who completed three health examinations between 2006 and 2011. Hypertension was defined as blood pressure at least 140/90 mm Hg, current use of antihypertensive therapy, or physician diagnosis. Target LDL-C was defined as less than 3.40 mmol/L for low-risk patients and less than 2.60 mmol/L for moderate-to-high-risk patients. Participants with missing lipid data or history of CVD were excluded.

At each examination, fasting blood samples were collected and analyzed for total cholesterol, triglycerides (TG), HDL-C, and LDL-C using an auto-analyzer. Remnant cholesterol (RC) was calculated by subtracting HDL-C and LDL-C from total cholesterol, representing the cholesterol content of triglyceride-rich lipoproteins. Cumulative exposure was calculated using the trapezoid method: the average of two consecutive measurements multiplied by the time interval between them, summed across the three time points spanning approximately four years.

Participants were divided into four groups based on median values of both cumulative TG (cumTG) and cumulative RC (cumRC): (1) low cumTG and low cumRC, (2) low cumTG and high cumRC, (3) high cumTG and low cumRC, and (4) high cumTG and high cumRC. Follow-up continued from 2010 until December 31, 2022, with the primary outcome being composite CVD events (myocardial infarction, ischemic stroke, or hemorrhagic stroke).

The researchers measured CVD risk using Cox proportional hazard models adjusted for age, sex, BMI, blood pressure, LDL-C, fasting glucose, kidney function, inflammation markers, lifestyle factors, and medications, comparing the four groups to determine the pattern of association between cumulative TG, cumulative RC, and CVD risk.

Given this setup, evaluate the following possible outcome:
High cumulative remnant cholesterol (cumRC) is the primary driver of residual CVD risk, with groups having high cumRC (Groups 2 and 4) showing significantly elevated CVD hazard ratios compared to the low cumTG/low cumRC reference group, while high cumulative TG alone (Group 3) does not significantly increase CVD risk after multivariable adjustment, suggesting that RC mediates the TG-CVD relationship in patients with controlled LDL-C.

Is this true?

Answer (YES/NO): YES